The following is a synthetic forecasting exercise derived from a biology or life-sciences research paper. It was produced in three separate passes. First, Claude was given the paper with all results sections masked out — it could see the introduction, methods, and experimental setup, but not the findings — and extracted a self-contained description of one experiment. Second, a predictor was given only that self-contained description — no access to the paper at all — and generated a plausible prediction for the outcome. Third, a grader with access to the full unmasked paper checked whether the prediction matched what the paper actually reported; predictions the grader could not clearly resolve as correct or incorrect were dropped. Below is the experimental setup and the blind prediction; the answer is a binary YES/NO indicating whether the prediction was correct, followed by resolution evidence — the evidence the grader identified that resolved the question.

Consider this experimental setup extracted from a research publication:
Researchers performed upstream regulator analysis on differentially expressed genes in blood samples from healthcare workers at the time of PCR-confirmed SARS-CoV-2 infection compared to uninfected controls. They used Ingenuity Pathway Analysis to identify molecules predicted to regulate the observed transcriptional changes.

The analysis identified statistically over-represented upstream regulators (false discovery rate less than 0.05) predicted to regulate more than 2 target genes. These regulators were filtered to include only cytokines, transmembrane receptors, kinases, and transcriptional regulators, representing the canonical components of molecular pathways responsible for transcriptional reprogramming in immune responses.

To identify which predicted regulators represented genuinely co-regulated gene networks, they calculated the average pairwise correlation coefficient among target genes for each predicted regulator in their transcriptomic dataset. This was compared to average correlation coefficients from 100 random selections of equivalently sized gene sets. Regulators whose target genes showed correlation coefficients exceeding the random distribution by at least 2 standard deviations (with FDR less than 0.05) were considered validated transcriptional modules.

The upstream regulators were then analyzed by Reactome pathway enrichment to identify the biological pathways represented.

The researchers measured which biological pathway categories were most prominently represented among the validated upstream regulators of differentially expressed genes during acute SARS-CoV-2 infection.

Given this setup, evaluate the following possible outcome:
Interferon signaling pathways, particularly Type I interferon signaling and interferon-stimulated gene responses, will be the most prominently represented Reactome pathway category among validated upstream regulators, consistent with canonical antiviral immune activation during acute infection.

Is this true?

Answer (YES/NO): NO